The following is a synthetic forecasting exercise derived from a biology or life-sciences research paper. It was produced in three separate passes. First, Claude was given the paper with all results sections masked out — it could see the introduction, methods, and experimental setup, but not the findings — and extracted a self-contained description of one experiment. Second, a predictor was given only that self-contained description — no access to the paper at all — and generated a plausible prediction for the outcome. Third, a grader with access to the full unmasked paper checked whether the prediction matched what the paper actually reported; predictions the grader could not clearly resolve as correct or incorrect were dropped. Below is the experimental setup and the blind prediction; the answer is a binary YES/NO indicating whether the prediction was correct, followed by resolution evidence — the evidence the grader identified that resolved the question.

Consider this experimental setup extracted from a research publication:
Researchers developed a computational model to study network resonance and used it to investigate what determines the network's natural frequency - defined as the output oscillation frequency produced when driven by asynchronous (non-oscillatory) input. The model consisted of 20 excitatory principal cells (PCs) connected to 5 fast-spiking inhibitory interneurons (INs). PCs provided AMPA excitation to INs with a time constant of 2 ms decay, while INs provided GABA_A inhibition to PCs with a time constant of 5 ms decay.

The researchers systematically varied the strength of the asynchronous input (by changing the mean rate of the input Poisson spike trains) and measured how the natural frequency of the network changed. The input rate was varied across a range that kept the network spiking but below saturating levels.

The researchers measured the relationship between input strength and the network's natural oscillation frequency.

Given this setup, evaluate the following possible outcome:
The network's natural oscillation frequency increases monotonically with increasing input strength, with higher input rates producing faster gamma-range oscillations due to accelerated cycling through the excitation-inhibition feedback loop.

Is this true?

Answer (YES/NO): NO